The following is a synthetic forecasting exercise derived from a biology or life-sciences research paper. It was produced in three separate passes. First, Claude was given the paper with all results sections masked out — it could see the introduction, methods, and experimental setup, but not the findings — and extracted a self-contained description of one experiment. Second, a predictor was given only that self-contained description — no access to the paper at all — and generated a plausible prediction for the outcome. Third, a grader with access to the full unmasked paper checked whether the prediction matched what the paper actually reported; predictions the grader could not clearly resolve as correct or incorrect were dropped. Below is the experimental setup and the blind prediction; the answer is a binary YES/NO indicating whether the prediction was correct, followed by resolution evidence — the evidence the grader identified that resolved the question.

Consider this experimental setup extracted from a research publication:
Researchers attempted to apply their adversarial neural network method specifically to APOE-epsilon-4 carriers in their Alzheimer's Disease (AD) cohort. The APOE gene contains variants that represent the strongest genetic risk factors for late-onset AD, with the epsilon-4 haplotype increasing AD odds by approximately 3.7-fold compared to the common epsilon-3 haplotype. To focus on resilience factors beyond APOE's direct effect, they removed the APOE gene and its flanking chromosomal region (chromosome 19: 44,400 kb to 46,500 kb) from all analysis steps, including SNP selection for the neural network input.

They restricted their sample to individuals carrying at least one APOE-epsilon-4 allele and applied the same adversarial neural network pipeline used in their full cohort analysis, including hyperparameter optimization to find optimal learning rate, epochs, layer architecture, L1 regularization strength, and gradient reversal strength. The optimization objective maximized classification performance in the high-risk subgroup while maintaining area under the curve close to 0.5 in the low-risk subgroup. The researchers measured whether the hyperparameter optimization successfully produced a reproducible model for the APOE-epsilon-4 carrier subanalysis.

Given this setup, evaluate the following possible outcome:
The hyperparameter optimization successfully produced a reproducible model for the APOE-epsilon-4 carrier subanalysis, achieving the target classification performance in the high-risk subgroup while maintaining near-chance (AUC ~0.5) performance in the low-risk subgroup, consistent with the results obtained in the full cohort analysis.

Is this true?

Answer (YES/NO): NO